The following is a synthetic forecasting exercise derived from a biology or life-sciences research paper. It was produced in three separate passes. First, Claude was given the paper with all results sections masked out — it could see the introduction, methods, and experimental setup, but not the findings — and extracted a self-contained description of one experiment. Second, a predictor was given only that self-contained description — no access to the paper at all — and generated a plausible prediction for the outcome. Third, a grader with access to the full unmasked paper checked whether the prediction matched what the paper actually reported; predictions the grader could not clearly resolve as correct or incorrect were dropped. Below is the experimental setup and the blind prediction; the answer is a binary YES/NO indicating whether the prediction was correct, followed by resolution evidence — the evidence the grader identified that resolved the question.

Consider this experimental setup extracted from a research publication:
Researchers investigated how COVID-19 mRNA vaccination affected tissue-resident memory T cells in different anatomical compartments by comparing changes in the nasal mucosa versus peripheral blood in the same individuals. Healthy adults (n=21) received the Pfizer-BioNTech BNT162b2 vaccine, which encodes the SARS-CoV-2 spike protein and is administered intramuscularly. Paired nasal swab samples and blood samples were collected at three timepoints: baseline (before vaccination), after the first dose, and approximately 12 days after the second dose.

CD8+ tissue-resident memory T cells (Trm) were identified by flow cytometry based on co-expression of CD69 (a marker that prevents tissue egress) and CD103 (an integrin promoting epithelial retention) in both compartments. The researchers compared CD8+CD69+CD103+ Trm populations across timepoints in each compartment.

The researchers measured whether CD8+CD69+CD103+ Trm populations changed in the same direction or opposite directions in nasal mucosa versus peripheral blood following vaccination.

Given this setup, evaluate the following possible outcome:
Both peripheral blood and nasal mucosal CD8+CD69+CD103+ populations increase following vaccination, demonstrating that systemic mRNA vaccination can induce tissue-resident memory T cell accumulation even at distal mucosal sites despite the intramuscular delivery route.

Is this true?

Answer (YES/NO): NO